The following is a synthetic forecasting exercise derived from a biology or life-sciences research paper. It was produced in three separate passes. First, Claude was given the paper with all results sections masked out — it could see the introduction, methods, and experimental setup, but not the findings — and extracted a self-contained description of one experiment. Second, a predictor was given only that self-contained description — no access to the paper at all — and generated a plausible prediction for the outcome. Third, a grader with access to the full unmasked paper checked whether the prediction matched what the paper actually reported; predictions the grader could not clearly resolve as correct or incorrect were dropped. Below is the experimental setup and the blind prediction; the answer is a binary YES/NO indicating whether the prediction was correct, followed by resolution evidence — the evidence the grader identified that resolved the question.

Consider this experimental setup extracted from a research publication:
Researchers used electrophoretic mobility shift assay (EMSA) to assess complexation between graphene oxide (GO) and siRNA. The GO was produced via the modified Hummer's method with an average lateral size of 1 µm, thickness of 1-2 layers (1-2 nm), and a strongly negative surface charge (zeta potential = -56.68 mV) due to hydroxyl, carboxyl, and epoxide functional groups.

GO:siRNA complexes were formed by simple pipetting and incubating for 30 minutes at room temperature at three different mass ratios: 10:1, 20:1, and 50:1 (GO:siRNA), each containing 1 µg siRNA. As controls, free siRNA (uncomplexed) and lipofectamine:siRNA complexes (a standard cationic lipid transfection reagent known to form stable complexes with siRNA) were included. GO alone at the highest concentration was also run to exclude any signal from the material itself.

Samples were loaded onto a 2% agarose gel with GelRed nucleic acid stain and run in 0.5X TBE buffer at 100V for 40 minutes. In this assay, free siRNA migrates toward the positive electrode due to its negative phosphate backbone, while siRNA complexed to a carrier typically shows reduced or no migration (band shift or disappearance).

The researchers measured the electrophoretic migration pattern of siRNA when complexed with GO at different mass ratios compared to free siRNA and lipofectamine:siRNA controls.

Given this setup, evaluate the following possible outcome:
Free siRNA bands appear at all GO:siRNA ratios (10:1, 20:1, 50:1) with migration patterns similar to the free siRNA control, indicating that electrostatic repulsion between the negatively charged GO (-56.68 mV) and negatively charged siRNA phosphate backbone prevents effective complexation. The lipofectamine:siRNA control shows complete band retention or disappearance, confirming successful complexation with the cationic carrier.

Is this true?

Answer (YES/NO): NO